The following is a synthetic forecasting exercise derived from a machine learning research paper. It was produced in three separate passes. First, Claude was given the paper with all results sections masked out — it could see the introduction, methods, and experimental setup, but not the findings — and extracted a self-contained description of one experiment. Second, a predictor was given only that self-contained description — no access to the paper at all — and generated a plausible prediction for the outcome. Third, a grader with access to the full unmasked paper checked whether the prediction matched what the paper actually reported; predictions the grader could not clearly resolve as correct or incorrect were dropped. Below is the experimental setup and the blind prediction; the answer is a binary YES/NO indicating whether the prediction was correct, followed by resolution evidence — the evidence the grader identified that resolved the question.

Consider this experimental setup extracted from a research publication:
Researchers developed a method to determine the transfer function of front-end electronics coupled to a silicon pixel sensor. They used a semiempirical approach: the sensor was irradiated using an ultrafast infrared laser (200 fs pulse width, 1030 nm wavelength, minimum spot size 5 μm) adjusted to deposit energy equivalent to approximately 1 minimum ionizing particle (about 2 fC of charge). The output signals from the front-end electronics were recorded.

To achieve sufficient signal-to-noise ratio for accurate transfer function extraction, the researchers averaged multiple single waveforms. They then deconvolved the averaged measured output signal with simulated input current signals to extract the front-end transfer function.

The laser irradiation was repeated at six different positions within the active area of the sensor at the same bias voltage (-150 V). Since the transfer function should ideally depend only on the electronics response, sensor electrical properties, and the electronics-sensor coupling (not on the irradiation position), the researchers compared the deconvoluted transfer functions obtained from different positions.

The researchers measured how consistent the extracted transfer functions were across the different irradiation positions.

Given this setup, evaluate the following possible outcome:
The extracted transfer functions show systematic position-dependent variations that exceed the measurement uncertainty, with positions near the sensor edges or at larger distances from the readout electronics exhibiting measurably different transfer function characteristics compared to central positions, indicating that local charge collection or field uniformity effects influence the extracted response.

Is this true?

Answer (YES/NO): NO